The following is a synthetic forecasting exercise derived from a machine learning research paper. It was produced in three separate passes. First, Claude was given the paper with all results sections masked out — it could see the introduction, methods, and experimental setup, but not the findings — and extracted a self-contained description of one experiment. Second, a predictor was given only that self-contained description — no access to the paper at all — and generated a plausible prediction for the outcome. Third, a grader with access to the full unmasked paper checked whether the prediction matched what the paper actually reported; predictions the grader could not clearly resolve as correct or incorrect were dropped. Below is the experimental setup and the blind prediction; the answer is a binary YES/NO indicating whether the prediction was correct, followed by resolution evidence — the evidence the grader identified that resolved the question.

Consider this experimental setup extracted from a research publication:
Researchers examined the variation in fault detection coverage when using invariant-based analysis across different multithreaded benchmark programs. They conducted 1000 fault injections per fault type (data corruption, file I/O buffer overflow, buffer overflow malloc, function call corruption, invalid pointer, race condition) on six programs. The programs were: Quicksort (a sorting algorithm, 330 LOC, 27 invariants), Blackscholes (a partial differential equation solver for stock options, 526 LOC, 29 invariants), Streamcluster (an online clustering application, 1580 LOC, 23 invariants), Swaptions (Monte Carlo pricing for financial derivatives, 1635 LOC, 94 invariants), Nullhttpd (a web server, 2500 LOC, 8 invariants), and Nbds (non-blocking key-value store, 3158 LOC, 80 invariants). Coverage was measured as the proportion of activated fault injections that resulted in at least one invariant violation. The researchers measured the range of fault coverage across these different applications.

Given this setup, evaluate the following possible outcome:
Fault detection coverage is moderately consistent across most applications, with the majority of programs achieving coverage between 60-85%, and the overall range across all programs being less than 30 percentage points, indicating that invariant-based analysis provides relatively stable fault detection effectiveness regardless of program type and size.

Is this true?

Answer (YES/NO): NO